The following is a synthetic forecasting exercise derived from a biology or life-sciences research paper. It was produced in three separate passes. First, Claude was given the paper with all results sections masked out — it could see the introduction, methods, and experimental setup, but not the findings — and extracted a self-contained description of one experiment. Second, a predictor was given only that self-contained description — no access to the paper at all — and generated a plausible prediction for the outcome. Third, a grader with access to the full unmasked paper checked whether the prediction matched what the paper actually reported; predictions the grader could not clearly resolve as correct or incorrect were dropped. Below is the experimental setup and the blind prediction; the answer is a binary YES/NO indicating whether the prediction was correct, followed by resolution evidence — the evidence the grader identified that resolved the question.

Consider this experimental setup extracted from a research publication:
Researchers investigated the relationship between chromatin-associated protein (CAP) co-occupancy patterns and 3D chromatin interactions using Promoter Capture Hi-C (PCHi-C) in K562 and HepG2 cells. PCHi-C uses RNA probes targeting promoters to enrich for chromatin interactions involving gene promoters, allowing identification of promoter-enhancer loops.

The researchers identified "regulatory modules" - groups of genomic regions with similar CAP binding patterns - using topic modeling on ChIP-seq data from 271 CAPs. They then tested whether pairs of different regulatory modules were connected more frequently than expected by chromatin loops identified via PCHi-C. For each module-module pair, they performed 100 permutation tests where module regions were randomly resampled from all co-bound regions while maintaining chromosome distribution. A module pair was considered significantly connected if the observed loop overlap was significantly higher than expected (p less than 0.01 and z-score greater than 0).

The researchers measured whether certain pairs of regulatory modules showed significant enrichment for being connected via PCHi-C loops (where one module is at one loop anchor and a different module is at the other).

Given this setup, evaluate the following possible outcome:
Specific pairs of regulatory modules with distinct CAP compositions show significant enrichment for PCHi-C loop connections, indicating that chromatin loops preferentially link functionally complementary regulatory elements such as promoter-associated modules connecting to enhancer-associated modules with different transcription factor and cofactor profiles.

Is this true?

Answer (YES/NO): NO